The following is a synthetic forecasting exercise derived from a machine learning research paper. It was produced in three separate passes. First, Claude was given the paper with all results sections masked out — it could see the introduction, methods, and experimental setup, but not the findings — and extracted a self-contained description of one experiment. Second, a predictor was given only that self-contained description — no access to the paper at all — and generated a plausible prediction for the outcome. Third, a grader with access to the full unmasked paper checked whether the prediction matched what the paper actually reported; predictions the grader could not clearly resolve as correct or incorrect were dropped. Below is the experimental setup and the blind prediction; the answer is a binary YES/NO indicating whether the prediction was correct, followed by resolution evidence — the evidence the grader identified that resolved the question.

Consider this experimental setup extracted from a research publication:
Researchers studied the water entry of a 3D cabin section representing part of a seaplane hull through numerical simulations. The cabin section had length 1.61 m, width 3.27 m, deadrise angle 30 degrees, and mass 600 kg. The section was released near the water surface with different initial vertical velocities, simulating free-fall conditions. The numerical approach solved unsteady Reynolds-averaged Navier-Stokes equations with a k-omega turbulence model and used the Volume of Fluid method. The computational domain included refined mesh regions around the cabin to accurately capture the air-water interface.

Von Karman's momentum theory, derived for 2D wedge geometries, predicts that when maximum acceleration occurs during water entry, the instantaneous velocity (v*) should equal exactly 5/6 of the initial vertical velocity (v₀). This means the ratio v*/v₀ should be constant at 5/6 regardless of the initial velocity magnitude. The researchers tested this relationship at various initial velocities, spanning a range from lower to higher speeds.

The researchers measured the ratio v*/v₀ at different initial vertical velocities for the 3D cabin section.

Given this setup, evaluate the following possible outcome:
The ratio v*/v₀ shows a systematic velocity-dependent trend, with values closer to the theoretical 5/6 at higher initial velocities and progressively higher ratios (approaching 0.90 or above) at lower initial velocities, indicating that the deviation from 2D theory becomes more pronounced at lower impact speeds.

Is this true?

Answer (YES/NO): YES